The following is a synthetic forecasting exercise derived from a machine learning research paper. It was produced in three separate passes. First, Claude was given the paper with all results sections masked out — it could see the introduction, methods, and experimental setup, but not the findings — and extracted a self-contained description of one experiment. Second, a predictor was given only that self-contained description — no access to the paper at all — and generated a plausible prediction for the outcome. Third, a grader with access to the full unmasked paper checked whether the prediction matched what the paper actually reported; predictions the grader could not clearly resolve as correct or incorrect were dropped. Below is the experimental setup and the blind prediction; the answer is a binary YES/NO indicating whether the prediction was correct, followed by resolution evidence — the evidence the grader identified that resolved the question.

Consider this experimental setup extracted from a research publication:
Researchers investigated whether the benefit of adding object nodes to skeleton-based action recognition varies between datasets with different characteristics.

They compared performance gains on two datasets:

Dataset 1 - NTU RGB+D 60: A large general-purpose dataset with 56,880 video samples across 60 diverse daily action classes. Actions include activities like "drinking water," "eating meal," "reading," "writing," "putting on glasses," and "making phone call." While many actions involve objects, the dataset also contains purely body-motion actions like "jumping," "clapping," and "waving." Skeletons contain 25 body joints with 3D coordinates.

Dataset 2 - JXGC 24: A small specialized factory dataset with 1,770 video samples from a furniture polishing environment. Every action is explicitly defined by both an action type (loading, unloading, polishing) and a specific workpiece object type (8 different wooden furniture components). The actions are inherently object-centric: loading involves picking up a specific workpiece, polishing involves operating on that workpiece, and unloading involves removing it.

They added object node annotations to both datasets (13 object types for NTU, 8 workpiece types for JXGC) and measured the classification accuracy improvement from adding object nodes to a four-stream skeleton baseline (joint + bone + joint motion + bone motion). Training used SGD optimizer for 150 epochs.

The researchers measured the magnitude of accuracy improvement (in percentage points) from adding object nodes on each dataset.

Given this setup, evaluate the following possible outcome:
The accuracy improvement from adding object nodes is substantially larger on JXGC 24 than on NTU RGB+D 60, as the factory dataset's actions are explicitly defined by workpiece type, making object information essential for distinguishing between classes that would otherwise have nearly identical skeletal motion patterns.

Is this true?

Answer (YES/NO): YES